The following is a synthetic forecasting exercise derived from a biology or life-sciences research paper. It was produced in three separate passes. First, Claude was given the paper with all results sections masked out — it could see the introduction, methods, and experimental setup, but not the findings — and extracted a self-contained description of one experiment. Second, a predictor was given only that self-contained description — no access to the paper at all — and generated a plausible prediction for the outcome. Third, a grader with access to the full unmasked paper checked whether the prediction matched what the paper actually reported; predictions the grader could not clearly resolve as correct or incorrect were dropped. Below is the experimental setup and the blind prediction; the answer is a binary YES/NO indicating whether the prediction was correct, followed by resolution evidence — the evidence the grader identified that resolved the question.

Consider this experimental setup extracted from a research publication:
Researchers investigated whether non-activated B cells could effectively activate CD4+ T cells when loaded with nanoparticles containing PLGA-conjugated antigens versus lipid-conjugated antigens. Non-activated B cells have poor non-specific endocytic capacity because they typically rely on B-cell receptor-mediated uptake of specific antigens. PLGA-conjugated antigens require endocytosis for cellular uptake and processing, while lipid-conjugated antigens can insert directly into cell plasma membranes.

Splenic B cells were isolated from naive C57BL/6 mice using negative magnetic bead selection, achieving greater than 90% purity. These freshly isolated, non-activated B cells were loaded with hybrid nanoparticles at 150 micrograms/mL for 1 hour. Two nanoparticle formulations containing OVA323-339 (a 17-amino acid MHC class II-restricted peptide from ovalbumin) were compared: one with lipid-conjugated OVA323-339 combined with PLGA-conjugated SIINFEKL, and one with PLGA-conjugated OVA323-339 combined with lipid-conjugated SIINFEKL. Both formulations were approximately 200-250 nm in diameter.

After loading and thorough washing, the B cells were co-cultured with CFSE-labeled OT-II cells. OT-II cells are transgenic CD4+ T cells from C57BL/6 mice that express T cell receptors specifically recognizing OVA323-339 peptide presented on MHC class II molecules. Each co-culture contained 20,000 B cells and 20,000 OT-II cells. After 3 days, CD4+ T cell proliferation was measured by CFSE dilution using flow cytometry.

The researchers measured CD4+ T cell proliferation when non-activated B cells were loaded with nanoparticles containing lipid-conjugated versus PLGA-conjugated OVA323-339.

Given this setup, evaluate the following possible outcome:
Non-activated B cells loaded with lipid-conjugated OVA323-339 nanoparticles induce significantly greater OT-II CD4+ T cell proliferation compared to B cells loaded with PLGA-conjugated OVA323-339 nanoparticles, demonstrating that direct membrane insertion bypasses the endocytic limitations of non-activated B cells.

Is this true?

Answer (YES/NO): YES